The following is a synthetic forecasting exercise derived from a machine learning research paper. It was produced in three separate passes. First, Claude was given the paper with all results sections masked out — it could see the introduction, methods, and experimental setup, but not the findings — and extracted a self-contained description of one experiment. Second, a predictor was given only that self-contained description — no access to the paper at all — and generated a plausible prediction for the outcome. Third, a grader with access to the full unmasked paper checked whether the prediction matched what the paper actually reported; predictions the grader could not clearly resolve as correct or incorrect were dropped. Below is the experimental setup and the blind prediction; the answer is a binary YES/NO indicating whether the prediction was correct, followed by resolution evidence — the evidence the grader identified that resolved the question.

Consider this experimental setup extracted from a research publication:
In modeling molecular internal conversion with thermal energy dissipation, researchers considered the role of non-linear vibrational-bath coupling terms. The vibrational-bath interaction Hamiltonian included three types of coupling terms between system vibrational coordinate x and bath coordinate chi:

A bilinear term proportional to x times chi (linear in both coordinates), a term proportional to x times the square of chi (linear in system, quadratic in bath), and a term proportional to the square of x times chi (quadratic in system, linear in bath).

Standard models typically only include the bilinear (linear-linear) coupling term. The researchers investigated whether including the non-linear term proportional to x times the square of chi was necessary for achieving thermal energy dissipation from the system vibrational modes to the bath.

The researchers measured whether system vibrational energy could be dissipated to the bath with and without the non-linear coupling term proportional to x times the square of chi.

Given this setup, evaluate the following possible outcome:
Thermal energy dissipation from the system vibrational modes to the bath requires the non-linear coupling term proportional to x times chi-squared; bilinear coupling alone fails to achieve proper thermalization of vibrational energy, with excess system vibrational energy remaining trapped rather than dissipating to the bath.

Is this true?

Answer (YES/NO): YES